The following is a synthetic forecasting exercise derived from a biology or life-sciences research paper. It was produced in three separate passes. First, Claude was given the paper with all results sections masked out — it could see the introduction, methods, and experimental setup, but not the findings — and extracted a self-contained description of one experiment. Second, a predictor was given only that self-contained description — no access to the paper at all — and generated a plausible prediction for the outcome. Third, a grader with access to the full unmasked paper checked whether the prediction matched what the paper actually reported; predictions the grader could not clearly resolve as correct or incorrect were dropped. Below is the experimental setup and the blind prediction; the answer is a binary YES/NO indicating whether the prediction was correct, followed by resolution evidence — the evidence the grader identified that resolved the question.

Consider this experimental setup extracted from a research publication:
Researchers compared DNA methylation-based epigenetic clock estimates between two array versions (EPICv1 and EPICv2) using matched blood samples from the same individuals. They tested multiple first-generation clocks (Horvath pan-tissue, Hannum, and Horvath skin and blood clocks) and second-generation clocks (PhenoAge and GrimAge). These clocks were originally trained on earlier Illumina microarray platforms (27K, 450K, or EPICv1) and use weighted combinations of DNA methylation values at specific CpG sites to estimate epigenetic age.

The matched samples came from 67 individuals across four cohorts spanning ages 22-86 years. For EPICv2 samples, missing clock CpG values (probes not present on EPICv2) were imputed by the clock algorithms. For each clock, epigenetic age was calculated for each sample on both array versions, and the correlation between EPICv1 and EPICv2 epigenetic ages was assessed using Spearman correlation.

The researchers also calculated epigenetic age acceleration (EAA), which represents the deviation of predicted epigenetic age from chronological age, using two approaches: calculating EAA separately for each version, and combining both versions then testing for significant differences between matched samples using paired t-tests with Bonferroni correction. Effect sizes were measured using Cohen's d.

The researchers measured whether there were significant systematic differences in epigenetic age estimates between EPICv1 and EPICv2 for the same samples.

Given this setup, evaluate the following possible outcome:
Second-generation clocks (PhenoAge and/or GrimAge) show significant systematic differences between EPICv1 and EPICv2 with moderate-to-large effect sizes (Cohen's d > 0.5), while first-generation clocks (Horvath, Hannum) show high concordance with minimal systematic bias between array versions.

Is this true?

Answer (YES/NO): NO